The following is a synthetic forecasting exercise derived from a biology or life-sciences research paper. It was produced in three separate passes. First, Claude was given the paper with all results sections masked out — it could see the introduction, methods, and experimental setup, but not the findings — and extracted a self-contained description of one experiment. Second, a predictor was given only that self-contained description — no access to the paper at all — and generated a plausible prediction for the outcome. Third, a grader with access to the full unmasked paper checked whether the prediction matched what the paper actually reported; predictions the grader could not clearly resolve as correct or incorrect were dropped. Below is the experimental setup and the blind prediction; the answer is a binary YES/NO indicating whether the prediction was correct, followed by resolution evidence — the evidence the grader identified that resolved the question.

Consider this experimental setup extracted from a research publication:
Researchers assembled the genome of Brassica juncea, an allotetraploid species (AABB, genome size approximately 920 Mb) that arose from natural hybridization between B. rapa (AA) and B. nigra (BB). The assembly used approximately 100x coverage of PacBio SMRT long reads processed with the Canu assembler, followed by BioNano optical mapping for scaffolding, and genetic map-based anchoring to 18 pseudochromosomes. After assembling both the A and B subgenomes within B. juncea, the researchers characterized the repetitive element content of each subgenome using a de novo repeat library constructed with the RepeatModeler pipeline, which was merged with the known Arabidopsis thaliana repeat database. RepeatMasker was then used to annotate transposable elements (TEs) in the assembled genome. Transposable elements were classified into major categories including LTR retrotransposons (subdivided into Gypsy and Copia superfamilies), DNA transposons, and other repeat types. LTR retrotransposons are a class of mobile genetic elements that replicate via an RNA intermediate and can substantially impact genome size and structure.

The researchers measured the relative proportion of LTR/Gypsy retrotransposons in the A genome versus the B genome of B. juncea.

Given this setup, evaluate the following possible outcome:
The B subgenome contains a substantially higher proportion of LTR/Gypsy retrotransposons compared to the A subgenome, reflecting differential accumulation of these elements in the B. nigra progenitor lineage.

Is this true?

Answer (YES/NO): YES